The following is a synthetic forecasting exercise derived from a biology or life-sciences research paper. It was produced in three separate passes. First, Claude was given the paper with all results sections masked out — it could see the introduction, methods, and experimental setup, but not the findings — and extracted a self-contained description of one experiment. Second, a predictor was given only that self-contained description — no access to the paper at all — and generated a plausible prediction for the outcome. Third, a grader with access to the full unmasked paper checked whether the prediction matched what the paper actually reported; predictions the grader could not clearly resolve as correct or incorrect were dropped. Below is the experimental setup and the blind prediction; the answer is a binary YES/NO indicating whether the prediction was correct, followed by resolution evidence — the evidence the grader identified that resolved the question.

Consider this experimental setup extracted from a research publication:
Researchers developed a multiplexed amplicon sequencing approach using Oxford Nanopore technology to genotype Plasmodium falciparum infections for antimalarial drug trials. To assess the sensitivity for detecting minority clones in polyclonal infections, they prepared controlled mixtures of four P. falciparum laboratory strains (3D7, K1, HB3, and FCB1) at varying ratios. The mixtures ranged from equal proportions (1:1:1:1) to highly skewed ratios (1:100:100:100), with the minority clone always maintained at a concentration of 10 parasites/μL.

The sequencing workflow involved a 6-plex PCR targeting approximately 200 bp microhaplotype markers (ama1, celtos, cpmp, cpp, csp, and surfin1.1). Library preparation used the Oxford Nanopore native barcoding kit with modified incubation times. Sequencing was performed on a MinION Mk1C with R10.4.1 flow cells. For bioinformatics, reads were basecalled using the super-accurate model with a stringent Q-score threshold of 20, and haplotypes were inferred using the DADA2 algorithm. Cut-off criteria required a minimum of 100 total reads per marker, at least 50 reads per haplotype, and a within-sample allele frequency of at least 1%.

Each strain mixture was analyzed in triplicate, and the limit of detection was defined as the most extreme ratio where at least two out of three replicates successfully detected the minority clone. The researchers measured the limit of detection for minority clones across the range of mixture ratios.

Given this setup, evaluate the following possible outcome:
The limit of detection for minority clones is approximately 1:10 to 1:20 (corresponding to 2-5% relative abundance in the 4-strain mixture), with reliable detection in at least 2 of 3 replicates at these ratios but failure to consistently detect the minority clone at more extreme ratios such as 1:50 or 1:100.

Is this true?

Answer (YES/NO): NO